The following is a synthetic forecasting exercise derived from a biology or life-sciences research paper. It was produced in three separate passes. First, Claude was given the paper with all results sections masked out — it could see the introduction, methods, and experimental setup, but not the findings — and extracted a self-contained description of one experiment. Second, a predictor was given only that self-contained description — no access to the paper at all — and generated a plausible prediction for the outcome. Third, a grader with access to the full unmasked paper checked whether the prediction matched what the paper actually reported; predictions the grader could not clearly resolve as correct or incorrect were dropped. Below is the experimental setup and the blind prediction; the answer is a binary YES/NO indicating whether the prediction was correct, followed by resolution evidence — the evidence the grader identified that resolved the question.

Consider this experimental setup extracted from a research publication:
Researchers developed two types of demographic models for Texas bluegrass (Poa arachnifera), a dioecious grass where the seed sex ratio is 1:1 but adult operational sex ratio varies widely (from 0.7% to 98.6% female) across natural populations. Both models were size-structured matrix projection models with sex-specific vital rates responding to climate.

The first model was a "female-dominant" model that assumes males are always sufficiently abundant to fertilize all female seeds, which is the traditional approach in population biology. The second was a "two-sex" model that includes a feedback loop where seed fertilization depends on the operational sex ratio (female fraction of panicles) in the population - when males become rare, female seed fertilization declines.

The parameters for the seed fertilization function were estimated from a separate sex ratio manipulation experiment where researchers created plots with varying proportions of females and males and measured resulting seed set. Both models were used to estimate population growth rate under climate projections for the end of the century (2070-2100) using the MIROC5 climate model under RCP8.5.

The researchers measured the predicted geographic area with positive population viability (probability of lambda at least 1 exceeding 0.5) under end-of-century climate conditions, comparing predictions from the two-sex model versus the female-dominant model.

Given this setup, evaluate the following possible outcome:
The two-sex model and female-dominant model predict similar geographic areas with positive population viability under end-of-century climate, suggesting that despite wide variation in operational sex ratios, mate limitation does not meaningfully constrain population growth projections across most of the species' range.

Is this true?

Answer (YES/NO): NO